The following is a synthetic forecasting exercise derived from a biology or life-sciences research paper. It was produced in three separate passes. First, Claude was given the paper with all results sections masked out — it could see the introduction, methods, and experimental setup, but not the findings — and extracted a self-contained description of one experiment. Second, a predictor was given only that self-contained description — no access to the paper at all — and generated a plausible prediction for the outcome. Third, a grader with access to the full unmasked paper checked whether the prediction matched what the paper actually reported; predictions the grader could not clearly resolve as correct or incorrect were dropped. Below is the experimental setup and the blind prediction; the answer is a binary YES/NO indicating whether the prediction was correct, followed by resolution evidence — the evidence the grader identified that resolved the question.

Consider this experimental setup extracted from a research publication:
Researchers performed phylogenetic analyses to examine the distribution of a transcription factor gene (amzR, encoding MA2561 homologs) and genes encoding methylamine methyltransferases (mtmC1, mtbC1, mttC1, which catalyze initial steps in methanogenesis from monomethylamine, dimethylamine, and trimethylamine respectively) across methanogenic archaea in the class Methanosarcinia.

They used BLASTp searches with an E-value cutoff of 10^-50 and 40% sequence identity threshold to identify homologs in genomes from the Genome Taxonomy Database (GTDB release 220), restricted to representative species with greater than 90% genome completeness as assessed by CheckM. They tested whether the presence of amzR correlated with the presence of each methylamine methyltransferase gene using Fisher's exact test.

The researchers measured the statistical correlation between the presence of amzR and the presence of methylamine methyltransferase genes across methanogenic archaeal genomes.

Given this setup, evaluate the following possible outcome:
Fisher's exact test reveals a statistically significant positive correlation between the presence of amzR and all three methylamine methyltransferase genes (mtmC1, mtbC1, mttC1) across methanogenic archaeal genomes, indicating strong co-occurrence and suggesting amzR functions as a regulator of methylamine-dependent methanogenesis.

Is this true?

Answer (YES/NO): YES